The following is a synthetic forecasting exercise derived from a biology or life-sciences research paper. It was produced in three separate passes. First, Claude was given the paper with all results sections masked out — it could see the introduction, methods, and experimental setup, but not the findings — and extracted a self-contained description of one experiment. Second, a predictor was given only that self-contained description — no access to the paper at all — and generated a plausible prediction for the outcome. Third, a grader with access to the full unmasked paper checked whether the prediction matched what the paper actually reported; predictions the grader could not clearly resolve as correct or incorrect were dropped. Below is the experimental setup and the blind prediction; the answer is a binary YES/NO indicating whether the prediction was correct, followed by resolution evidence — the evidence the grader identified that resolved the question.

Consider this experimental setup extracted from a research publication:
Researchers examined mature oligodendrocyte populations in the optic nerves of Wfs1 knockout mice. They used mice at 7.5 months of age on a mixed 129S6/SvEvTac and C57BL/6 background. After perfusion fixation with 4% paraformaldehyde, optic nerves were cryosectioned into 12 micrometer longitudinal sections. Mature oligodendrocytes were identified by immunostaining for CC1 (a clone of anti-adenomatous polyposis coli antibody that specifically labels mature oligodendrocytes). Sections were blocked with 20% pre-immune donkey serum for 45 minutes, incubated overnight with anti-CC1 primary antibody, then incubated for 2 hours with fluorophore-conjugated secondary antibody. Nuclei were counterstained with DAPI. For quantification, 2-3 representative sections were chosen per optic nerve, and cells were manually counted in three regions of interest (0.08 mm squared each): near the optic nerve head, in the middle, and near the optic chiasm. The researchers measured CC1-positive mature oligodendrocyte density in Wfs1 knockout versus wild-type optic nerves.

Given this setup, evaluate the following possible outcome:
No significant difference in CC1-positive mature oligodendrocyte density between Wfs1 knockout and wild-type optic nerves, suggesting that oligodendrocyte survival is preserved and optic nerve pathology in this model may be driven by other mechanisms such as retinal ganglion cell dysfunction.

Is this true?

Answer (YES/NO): YES